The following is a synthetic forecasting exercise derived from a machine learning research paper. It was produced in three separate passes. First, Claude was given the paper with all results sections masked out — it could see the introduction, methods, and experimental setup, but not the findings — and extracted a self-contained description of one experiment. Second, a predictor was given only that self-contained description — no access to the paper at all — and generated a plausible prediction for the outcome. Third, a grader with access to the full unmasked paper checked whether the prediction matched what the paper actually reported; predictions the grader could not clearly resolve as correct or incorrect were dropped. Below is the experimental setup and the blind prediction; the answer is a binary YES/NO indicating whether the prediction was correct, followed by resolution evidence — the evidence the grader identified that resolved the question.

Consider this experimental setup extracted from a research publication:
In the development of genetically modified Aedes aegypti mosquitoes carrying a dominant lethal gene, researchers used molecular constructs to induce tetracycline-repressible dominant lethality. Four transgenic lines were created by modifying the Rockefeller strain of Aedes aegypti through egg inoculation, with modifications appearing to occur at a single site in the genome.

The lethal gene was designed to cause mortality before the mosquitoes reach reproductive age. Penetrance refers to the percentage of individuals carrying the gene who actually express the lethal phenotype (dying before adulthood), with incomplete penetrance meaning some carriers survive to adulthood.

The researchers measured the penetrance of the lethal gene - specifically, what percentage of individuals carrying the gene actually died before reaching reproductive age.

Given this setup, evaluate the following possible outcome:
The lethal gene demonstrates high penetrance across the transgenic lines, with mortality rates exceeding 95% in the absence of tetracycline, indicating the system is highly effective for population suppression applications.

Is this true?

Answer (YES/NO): NO